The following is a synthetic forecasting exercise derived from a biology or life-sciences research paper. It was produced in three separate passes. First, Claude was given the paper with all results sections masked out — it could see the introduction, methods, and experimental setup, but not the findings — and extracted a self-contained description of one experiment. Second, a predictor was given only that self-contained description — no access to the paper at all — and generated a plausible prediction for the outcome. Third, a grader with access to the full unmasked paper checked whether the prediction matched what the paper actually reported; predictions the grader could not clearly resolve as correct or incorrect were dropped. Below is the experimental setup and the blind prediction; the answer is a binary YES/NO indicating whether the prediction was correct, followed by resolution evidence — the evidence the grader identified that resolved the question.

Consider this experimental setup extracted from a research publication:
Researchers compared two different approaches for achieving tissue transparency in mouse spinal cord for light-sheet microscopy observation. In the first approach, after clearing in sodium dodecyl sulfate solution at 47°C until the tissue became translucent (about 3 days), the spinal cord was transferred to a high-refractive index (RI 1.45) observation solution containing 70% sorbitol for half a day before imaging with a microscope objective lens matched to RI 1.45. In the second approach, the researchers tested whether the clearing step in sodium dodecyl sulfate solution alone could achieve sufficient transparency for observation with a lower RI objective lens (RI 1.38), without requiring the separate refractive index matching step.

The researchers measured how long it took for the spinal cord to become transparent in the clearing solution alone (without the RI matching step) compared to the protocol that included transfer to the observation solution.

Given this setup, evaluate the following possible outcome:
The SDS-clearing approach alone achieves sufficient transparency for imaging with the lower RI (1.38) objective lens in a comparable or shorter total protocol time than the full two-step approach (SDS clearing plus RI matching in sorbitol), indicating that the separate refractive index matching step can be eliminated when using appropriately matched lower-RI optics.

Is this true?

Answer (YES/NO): NO